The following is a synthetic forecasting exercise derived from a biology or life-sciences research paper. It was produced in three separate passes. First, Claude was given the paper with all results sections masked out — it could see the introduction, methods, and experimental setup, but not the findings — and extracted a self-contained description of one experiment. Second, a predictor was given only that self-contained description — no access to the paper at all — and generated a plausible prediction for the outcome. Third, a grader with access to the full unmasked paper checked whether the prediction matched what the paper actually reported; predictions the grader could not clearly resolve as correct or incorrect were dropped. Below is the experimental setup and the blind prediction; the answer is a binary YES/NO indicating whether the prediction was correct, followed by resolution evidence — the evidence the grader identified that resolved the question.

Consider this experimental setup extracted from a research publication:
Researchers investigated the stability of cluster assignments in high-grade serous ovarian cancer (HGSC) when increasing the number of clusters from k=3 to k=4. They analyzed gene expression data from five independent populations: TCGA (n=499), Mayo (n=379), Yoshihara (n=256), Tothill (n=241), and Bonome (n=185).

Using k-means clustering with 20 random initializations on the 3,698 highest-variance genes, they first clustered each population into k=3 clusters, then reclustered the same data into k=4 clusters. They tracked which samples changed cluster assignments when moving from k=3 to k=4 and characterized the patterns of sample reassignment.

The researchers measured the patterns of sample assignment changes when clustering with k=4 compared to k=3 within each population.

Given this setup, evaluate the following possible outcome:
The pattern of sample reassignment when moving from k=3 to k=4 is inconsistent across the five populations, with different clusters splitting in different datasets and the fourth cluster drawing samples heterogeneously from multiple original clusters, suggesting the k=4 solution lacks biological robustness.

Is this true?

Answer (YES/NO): NO